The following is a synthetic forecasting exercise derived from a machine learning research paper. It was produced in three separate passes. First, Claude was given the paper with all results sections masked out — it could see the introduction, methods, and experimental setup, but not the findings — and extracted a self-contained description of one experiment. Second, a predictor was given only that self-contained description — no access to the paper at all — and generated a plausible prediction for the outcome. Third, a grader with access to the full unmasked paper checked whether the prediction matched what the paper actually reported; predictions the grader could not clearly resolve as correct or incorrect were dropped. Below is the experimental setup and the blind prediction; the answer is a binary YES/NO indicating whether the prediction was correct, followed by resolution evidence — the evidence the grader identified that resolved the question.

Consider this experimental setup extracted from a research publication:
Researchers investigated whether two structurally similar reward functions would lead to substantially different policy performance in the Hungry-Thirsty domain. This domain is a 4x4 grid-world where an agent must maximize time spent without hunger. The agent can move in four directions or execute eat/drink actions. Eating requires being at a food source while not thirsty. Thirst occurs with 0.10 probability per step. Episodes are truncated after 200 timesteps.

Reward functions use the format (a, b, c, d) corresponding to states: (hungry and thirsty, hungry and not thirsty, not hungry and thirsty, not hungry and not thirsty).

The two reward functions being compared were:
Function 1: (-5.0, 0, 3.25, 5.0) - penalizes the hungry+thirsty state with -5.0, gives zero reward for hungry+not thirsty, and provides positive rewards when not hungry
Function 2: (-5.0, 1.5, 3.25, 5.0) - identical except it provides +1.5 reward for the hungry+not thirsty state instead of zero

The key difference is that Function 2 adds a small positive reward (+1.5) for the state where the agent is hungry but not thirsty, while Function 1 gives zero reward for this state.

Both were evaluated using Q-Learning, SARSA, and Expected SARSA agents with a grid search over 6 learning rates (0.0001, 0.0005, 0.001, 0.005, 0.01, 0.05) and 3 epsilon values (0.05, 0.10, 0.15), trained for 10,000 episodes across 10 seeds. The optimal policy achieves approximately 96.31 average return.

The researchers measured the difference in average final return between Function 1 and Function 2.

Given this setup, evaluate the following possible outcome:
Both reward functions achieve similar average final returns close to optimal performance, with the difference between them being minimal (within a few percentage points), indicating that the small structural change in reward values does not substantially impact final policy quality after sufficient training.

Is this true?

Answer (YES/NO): NO